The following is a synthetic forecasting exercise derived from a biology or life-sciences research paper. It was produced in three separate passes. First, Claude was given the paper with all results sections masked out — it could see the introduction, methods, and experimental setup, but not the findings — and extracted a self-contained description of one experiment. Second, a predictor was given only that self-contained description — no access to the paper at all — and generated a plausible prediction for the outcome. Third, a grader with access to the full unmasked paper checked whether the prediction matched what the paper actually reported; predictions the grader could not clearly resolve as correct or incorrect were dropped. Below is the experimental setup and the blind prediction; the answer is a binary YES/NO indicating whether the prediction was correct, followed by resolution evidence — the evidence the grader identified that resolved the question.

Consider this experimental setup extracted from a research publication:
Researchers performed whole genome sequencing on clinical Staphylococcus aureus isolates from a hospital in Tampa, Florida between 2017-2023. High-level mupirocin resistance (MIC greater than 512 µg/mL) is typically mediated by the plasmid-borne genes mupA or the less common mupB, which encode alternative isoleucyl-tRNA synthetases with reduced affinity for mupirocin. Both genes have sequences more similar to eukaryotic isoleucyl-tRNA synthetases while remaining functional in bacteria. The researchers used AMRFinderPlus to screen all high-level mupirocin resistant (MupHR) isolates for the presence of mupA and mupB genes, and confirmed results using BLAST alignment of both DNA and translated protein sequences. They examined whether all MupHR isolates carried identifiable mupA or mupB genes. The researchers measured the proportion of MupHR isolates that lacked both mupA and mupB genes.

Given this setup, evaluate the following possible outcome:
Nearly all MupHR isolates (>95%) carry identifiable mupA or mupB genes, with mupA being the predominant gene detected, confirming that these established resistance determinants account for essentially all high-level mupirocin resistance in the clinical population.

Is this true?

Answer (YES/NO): YES